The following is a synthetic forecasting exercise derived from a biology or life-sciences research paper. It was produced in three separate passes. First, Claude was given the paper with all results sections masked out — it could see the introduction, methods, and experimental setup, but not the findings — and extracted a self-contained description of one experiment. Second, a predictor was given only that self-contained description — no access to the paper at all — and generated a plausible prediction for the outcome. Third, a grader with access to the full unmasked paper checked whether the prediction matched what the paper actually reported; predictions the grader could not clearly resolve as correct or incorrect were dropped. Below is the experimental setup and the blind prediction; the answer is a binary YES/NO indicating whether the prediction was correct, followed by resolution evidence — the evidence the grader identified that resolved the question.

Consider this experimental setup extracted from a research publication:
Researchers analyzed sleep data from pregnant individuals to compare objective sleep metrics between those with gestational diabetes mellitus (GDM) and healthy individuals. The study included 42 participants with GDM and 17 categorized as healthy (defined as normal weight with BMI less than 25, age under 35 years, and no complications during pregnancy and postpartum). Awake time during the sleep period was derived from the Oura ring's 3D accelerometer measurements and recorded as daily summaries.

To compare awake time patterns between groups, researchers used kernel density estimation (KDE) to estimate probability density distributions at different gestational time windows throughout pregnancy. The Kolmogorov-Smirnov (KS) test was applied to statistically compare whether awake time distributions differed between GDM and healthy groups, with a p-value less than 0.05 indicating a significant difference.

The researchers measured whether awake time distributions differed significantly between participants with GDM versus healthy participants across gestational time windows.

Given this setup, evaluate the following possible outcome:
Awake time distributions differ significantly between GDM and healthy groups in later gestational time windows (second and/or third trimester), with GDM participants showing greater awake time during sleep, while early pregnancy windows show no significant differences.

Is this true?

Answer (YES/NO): NO